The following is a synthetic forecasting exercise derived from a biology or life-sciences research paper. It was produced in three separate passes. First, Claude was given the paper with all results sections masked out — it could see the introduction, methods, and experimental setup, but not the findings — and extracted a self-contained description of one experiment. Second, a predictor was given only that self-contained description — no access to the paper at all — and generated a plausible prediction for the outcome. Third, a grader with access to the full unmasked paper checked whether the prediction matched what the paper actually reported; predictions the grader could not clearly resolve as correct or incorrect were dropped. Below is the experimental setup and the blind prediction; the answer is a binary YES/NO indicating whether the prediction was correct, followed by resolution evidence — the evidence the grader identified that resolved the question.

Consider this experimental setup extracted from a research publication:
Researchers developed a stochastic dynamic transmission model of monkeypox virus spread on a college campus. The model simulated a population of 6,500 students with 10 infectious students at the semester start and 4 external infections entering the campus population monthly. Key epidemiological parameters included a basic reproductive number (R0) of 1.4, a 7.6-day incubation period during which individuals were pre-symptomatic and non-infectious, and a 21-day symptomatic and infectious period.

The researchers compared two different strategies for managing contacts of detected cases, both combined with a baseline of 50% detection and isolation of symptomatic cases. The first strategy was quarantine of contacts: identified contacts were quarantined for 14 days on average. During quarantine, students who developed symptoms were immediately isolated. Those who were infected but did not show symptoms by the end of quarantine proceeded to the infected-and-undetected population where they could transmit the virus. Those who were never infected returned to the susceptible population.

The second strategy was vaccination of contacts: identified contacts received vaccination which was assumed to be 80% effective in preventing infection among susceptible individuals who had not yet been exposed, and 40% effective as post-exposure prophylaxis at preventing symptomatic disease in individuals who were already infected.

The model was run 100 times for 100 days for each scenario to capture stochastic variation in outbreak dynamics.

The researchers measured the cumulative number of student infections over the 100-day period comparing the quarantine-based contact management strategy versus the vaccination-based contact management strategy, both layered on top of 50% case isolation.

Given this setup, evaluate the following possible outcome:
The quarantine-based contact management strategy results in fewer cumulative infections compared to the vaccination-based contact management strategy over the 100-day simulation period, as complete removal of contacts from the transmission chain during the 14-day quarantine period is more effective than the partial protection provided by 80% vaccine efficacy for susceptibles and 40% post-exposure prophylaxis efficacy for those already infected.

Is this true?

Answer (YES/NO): NO